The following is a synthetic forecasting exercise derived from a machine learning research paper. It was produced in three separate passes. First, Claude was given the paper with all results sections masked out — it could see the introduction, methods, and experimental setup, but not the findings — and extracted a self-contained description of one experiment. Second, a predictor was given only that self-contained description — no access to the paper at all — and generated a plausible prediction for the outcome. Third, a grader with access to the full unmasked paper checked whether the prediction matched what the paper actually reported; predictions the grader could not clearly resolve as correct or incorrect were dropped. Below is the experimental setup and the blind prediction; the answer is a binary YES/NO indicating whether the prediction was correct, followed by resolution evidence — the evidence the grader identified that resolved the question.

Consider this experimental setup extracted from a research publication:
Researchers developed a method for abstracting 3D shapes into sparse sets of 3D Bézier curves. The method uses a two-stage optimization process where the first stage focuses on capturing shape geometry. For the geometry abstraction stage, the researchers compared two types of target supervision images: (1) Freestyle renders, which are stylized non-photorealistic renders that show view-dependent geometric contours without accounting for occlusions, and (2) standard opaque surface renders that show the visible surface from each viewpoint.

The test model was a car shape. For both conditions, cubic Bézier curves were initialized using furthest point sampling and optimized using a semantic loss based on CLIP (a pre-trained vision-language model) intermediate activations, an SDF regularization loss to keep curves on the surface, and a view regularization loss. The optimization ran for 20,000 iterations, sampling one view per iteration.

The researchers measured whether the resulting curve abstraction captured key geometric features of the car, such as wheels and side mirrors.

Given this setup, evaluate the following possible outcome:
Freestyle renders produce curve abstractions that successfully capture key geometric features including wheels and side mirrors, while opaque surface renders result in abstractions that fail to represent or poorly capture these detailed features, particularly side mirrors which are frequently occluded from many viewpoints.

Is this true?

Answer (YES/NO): YES